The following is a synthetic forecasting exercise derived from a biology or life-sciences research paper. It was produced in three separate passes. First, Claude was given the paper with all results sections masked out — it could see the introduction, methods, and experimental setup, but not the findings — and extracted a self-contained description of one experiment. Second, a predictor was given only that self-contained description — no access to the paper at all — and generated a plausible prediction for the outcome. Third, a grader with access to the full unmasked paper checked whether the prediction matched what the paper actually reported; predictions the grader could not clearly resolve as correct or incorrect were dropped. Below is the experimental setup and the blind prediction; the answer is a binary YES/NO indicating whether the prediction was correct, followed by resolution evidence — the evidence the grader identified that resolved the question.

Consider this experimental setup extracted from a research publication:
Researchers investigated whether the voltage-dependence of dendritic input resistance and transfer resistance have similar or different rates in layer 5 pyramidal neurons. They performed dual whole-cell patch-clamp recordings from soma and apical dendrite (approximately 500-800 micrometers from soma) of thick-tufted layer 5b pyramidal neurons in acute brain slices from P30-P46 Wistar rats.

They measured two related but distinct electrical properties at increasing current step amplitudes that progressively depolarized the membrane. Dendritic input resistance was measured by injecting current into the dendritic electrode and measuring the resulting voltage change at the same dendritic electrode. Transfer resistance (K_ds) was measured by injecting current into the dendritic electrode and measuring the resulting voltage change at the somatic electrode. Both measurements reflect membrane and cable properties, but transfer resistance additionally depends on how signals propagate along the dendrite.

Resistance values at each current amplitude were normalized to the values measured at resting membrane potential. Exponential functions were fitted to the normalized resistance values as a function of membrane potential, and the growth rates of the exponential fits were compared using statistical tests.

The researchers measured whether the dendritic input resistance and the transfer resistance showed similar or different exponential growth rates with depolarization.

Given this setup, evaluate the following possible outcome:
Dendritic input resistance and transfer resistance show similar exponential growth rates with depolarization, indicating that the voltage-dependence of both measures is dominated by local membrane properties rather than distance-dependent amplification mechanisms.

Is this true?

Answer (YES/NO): NO